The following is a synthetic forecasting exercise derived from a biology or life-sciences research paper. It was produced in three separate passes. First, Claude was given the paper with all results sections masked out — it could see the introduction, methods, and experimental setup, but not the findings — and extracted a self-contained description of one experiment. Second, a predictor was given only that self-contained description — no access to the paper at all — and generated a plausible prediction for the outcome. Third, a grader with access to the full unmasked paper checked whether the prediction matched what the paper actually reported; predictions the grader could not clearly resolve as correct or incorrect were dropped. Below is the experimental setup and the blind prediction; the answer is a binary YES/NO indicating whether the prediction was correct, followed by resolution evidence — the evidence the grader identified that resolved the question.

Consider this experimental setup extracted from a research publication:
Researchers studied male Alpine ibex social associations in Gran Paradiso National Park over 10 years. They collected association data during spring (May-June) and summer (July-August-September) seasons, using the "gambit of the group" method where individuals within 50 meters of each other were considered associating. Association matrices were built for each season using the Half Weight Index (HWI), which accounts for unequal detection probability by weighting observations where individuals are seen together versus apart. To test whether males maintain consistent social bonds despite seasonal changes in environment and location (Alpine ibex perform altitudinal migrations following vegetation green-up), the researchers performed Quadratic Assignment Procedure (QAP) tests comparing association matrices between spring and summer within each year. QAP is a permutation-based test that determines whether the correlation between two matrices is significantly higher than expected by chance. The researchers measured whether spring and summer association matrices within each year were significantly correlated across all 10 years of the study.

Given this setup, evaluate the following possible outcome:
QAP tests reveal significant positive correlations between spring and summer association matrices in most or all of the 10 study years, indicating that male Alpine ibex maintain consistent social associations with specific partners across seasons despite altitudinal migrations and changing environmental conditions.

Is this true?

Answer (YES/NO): YES